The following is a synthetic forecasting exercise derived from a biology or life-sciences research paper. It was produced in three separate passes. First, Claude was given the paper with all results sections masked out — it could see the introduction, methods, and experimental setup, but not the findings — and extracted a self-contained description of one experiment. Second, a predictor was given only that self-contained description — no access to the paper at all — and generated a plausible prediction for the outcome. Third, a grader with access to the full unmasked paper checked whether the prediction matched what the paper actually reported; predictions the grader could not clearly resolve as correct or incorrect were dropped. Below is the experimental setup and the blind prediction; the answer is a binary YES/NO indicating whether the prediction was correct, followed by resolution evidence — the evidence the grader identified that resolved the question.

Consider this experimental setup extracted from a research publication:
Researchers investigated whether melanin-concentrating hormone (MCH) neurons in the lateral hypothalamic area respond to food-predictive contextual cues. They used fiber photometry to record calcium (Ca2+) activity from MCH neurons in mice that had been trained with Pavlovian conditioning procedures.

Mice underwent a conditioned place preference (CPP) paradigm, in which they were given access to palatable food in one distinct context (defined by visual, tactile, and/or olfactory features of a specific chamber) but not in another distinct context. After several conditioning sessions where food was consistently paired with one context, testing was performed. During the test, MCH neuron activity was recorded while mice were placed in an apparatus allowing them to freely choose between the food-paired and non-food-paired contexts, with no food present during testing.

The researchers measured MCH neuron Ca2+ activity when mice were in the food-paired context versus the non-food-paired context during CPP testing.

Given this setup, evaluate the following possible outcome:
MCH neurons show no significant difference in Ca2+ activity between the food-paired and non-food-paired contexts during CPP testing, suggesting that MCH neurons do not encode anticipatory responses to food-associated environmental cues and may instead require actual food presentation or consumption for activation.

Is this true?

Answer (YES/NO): NO